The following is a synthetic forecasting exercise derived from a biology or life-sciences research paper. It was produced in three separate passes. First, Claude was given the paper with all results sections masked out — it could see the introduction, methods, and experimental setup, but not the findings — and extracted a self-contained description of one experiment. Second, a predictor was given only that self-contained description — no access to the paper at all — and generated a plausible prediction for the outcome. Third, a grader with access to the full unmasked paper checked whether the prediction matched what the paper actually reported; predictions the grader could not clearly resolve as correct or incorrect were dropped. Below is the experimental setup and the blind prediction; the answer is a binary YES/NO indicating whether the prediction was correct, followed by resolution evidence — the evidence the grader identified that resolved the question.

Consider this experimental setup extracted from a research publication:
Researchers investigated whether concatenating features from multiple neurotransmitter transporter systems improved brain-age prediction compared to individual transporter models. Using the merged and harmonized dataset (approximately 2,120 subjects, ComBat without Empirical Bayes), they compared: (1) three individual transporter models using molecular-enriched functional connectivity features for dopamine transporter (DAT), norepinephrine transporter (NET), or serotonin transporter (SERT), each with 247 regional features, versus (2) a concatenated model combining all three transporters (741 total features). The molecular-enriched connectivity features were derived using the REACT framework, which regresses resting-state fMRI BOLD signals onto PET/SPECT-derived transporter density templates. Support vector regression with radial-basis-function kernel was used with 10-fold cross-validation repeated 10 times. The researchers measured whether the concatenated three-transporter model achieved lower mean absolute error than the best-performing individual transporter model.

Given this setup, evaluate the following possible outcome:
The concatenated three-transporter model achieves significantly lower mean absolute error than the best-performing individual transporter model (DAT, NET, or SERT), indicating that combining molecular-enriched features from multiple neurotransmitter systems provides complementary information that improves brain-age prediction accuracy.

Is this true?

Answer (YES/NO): YES